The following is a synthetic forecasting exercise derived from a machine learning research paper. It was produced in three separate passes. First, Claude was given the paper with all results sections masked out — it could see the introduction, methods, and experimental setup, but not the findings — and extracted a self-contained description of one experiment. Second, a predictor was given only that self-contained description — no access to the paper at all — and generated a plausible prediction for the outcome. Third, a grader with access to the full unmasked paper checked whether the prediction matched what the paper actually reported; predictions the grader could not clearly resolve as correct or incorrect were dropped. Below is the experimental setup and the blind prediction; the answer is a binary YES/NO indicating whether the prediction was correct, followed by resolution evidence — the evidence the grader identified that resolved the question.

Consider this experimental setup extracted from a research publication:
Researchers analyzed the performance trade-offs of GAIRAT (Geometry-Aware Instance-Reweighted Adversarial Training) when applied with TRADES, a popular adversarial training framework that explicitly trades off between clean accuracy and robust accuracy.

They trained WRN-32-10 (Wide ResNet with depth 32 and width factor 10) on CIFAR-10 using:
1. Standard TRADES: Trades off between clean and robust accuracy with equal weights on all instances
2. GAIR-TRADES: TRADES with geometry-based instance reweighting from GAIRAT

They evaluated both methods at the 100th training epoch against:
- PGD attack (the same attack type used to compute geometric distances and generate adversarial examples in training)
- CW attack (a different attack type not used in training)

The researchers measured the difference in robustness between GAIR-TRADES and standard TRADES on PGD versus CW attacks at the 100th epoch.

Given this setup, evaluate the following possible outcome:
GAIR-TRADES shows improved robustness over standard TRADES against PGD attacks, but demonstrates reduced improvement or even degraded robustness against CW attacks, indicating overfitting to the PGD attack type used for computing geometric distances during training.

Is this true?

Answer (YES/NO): YES